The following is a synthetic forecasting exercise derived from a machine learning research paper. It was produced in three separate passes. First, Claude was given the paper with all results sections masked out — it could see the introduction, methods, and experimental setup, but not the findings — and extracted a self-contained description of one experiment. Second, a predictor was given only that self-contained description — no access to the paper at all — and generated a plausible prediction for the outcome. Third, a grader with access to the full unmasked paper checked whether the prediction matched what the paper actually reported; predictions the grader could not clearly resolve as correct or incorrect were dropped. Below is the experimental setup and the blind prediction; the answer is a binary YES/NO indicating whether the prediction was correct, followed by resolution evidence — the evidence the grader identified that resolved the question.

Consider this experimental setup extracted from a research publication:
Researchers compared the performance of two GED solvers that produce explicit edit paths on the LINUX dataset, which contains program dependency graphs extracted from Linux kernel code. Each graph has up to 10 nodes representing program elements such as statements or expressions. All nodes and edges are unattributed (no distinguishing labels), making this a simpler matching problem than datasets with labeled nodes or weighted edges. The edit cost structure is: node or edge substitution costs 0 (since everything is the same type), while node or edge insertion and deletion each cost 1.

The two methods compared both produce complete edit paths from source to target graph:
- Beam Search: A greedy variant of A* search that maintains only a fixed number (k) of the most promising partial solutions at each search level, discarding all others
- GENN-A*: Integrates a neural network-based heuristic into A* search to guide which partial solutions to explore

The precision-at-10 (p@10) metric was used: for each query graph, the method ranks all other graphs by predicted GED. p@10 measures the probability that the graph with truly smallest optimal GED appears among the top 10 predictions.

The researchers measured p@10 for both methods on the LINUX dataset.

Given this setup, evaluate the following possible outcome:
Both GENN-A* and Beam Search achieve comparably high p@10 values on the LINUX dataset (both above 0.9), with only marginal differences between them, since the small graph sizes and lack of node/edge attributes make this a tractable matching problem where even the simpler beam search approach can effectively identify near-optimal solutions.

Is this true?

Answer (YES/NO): YES